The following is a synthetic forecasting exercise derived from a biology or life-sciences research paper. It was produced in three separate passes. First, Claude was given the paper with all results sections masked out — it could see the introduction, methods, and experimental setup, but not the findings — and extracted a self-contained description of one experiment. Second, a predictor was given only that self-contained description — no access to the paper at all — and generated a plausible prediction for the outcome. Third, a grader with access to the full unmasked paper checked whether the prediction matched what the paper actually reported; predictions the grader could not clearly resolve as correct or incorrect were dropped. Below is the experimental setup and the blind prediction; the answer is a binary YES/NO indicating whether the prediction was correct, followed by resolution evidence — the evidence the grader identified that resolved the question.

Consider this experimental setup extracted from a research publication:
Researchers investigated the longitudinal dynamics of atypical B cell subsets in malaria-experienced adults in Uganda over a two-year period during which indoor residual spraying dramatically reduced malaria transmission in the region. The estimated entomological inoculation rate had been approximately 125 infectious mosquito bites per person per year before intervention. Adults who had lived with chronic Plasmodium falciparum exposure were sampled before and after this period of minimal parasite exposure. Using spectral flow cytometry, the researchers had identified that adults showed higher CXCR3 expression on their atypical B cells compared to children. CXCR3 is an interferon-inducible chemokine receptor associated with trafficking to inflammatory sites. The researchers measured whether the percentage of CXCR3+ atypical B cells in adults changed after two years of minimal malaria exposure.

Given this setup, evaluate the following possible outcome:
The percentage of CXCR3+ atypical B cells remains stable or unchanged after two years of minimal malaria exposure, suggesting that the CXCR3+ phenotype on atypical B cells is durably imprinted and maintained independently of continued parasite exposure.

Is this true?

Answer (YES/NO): YES